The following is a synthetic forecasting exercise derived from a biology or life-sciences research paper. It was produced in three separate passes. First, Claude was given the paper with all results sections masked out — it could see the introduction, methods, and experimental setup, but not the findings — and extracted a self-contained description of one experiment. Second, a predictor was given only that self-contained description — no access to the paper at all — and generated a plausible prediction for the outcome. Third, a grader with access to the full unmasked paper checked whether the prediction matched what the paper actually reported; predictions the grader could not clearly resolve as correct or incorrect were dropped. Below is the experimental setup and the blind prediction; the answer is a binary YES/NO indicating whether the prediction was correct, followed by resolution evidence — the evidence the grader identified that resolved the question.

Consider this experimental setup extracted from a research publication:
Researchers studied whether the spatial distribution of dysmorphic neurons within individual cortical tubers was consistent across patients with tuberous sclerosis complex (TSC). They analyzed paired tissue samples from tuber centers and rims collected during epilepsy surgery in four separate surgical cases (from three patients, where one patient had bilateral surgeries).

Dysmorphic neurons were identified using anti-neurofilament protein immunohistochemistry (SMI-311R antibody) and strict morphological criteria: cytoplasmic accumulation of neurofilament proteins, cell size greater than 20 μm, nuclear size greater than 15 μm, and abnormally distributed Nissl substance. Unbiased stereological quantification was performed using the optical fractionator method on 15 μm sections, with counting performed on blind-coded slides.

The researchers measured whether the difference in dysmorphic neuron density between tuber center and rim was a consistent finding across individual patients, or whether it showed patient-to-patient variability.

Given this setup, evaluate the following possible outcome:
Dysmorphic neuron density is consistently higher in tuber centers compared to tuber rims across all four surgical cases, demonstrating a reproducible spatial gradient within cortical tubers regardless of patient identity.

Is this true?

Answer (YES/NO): YES